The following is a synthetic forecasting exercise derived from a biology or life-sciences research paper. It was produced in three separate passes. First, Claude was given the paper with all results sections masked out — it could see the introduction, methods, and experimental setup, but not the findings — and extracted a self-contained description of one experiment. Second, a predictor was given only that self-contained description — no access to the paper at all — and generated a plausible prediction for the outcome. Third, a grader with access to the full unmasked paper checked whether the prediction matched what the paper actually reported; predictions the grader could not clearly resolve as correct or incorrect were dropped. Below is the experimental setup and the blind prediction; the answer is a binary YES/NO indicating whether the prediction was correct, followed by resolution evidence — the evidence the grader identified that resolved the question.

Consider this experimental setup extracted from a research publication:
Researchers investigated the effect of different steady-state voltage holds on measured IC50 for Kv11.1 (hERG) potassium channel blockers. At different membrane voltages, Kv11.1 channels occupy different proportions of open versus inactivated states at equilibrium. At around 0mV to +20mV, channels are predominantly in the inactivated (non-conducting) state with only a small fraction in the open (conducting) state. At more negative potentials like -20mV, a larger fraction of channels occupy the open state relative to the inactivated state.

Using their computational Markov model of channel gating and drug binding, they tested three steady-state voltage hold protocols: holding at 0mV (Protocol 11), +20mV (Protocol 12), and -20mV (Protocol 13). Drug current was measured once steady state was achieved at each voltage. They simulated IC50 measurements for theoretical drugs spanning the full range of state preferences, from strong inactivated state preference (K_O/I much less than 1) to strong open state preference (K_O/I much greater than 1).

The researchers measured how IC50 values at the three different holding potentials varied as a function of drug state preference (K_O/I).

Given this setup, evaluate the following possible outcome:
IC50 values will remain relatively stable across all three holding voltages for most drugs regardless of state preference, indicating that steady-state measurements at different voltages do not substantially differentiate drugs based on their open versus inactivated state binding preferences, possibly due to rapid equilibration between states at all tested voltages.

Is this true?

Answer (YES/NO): NO